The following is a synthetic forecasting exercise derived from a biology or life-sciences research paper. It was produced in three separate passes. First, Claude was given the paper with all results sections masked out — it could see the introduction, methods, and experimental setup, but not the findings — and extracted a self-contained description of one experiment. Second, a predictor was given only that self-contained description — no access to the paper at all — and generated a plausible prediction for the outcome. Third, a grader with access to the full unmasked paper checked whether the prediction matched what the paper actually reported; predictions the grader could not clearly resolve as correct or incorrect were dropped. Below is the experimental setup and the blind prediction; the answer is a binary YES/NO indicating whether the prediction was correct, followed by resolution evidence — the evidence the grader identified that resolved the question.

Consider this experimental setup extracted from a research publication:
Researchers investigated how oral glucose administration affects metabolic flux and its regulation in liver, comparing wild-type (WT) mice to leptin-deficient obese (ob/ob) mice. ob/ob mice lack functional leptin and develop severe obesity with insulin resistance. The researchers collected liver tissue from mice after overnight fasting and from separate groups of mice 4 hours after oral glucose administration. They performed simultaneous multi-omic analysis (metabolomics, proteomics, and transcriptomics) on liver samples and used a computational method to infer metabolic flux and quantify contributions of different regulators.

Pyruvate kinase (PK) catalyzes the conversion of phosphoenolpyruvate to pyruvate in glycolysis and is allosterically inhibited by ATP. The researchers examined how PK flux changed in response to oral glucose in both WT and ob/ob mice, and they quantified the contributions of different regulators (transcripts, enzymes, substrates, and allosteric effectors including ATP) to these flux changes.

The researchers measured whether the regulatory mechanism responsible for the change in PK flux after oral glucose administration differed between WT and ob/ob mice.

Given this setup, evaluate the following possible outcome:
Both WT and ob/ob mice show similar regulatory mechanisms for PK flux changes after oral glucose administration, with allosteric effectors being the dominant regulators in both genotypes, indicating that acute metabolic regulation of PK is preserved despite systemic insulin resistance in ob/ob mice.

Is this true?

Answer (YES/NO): NO